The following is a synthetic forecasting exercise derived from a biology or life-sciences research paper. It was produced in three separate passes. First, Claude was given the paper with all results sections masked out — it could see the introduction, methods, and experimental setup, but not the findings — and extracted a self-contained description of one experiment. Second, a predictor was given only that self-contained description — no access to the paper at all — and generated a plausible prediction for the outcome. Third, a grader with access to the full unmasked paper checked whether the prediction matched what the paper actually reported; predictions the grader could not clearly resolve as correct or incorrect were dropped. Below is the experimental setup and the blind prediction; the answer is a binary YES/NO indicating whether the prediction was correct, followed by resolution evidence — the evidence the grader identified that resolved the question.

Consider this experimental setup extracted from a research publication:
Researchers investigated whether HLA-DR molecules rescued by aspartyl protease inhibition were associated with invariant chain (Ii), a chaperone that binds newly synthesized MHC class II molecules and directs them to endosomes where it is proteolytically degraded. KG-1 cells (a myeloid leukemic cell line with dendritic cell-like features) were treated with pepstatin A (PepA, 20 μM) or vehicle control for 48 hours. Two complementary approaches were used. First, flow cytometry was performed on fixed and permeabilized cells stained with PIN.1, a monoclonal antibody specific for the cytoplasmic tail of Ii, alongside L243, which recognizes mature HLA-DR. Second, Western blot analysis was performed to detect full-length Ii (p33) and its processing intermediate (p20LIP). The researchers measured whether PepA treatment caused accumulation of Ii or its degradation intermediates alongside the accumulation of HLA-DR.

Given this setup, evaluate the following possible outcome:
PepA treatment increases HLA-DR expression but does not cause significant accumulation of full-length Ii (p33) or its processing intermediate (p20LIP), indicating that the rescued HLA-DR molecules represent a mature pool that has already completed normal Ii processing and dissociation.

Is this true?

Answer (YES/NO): YES